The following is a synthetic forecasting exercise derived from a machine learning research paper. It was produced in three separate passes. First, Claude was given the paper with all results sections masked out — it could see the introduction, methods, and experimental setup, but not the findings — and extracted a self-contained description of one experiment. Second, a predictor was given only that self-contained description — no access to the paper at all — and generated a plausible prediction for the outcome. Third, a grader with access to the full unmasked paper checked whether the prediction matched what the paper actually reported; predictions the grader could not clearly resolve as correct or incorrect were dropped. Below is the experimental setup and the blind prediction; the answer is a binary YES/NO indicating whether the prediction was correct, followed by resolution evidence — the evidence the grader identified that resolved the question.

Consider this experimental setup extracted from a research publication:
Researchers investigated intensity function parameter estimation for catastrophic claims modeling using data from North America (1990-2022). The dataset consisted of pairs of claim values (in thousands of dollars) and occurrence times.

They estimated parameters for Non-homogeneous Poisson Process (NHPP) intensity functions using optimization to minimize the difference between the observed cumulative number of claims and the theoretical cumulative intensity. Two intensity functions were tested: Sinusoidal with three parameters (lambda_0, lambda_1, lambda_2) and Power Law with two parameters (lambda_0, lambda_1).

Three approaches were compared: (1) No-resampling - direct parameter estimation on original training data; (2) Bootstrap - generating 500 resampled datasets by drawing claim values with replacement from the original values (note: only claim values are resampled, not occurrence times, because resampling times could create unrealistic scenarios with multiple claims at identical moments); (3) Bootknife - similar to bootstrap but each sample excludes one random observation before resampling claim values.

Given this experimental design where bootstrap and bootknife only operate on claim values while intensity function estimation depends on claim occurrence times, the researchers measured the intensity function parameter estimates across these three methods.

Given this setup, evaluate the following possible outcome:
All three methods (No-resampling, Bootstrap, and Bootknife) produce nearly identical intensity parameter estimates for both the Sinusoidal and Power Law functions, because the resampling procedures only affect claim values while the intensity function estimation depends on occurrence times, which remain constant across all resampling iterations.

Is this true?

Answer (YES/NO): YES